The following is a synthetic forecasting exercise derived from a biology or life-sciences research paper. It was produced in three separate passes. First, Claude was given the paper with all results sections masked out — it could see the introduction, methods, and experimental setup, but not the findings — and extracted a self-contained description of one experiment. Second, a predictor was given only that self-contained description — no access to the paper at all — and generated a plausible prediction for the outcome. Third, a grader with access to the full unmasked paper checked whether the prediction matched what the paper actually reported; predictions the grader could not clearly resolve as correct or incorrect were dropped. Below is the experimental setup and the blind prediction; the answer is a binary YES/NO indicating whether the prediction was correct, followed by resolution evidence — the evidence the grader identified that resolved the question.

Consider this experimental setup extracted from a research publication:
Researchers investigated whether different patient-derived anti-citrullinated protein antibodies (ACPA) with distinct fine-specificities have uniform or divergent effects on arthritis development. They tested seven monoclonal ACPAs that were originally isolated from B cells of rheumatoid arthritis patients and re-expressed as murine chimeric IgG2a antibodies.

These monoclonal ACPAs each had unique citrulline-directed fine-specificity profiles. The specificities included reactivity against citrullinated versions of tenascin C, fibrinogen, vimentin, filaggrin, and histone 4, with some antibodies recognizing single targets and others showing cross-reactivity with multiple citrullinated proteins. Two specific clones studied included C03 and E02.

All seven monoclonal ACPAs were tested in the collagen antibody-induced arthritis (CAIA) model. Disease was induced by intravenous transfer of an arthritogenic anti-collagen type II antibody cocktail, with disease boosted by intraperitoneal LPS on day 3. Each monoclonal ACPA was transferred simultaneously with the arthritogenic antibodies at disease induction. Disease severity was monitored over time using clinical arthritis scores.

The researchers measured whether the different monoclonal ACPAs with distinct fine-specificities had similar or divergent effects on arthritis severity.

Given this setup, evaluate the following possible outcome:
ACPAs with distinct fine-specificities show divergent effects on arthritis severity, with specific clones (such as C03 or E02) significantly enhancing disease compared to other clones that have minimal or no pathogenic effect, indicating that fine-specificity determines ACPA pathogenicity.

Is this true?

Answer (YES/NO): NO